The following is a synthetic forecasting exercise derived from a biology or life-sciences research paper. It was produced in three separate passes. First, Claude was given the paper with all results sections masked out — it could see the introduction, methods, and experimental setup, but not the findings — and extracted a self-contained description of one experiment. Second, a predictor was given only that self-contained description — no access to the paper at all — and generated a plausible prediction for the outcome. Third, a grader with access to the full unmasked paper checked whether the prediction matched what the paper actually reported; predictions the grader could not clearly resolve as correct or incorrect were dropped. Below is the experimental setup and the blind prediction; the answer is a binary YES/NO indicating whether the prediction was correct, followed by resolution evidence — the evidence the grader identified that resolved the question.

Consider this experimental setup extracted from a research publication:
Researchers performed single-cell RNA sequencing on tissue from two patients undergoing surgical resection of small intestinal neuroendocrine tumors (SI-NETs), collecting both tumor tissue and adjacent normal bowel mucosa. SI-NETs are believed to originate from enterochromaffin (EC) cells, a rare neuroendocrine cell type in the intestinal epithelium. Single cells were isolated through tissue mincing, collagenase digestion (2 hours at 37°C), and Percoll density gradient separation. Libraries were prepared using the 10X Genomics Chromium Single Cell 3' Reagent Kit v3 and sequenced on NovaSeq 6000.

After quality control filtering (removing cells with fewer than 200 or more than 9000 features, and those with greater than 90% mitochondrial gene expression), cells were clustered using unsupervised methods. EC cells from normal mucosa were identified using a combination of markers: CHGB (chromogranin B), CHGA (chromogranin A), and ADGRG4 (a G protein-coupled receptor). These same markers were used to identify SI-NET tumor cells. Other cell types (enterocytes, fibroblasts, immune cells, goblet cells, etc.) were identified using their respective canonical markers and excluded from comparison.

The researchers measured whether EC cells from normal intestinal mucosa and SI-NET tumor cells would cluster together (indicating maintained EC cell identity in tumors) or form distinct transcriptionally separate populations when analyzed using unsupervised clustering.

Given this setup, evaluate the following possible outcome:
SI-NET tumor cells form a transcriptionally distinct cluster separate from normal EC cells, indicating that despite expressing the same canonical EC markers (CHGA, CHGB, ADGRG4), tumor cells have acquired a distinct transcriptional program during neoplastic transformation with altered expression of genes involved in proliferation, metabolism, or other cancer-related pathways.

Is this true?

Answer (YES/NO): YES